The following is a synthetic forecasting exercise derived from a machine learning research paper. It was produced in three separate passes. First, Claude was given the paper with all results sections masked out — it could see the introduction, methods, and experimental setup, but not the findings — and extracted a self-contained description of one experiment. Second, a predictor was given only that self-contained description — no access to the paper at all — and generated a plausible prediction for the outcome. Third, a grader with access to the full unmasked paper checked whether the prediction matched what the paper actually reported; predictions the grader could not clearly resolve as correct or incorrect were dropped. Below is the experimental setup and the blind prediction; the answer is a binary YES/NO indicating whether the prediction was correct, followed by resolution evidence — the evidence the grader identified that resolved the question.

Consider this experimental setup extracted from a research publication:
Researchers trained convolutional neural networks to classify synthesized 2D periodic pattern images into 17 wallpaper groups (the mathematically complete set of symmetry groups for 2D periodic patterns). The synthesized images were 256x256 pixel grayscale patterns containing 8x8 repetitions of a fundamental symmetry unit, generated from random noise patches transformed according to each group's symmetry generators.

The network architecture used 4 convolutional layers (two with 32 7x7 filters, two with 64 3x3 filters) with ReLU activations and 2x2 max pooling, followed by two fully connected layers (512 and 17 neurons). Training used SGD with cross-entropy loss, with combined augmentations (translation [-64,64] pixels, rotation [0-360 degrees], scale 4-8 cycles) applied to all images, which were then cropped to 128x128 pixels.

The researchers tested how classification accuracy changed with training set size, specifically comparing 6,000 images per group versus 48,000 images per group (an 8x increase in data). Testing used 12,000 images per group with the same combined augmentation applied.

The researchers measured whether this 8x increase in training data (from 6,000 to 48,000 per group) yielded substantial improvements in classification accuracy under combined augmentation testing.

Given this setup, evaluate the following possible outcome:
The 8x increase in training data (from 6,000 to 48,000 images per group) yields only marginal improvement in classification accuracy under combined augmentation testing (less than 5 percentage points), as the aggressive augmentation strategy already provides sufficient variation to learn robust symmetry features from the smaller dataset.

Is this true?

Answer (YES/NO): YES